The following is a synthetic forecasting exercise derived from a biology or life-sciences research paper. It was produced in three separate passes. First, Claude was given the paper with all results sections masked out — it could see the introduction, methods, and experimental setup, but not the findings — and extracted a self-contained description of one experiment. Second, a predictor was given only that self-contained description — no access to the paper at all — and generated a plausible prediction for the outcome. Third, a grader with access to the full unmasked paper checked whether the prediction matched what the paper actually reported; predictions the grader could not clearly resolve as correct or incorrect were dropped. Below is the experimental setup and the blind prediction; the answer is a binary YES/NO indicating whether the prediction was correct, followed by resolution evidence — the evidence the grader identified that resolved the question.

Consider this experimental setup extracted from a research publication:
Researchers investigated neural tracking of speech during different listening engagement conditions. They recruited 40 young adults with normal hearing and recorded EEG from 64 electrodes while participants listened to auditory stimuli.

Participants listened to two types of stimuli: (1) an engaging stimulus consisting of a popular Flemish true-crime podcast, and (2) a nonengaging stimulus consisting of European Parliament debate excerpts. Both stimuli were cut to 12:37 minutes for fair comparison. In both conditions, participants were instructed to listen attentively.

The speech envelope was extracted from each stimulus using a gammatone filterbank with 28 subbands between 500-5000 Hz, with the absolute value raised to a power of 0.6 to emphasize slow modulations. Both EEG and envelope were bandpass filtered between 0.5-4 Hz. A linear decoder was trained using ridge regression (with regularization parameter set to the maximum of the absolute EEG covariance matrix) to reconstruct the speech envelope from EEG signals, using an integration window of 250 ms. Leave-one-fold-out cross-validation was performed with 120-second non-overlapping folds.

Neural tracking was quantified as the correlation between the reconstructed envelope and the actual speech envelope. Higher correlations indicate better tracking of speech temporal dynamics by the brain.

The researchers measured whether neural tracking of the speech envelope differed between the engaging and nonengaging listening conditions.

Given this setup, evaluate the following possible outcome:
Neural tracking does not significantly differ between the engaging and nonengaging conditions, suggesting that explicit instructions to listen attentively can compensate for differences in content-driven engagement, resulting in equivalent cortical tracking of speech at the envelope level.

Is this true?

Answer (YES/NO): NO